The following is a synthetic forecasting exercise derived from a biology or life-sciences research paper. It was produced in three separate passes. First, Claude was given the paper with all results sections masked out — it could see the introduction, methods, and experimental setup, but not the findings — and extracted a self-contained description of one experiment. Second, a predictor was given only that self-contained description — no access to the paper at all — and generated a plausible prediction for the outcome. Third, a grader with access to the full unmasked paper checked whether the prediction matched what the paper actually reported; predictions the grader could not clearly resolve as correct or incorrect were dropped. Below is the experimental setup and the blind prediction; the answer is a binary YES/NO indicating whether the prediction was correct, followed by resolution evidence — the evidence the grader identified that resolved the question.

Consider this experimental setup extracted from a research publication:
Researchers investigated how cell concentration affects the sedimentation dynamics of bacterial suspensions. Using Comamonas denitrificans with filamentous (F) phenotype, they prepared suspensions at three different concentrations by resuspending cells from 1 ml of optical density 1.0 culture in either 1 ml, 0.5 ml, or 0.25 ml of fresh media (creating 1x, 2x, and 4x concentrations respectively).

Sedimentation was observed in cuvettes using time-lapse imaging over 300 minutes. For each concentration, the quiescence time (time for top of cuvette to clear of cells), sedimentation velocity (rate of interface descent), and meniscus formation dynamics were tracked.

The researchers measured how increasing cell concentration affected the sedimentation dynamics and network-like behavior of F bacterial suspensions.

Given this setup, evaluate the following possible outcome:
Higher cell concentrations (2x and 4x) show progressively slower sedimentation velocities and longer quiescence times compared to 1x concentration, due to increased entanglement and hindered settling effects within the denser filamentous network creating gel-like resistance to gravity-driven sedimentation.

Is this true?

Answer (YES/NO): NO